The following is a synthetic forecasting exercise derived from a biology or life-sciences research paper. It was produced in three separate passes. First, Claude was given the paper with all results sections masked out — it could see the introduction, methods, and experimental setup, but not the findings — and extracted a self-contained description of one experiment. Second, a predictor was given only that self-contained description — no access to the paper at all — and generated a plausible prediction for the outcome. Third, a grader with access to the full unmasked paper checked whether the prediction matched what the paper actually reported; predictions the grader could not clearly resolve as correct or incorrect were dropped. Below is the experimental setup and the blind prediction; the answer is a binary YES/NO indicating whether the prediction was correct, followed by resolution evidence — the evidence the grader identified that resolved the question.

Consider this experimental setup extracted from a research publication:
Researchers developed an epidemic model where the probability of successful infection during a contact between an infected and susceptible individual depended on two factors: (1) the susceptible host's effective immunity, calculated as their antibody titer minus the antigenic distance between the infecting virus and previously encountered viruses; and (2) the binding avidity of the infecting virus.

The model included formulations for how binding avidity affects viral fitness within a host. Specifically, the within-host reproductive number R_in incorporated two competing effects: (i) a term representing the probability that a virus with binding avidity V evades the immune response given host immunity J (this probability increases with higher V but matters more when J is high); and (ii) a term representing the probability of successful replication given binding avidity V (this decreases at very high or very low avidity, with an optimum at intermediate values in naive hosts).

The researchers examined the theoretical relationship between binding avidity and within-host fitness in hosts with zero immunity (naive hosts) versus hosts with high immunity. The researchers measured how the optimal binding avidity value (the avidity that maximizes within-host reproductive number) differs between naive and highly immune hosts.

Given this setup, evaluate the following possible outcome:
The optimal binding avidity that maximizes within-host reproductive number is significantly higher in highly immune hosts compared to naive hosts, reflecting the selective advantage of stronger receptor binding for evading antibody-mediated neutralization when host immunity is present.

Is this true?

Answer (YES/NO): YES